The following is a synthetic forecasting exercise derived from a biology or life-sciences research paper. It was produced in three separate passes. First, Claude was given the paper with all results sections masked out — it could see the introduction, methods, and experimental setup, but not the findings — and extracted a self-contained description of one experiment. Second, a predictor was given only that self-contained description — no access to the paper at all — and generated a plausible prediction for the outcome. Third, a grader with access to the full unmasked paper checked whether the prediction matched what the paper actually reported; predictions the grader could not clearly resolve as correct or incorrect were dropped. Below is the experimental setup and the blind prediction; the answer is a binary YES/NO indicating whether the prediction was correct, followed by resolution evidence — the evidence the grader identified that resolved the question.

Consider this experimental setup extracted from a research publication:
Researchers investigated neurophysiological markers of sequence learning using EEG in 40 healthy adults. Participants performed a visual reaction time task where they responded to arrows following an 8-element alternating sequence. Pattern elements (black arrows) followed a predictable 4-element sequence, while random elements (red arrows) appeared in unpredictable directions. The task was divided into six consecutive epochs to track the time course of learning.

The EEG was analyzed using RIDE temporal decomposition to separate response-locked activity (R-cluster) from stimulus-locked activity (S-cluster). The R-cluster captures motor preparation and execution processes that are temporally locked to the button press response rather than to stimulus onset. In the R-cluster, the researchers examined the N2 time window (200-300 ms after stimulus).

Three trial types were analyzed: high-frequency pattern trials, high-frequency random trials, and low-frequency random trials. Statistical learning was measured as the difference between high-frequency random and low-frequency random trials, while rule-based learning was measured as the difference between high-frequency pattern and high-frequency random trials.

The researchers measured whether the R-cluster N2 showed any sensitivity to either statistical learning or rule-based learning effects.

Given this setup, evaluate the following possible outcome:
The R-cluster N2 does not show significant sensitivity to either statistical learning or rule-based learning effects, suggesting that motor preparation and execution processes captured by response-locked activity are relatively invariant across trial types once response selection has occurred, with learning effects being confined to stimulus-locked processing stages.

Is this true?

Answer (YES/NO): YES